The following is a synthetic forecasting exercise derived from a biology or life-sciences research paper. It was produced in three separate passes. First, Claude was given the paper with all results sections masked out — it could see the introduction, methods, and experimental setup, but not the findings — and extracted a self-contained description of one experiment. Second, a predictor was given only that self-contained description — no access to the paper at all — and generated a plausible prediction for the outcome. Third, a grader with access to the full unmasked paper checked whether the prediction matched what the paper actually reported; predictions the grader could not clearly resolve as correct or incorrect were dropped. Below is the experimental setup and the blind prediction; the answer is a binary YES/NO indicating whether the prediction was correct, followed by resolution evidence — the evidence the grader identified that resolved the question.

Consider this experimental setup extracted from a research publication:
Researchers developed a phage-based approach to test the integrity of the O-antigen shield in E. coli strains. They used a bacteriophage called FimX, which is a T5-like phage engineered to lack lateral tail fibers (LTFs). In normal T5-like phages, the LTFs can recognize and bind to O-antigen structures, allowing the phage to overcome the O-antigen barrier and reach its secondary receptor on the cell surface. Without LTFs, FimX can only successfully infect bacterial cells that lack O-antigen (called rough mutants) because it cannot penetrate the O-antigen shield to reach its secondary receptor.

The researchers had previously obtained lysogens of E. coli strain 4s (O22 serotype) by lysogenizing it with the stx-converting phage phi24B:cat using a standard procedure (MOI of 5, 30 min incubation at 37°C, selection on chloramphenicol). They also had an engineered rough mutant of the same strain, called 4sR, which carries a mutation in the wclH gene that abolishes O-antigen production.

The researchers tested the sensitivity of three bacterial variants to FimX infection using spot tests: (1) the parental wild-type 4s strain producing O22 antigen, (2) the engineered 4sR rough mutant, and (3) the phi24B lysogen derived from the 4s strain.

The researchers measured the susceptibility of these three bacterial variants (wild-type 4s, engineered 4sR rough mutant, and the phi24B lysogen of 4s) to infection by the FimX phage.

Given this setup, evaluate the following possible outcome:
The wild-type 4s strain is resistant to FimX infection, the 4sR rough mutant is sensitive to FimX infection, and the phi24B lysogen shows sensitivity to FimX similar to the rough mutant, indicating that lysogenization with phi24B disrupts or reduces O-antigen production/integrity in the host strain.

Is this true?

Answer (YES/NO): YES